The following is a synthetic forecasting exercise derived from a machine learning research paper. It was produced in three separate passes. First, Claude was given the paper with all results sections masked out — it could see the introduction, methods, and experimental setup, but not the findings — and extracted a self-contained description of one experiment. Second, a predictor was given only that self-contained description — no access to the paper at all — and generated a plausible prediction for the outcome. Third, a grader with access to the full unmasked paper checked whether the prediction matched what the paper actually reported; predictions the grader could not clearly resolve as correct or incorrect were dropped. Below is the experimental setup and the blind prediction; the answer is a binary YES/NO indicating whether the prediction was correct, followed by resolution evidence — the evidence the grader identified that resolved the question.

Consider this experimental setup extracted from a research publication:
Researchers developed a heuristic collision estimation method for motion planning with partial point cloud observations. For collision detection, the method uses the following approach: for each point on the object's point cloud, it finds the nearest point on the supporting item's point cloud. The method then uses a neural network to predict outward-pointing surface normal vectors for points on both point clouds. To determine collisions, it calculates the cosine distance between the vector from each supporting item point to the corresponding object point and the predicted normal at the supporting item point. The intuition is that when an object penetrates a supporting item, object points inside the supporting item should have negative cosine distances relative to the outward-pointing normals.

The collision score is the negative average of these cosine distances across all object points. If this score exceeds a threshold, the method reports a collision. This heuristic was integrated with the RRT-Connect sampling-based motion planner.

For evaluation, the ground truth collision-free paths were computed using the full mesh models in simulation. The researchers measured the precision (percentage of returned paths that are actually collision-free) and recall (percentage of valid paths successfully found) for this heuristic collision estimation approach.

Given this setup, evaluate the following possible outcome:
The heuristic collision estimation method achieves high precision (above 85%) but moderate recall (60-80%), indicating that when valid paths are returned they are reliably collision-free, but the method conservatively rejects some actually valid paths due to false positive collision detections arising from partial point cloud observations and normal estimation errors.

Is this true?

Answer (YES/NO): NO